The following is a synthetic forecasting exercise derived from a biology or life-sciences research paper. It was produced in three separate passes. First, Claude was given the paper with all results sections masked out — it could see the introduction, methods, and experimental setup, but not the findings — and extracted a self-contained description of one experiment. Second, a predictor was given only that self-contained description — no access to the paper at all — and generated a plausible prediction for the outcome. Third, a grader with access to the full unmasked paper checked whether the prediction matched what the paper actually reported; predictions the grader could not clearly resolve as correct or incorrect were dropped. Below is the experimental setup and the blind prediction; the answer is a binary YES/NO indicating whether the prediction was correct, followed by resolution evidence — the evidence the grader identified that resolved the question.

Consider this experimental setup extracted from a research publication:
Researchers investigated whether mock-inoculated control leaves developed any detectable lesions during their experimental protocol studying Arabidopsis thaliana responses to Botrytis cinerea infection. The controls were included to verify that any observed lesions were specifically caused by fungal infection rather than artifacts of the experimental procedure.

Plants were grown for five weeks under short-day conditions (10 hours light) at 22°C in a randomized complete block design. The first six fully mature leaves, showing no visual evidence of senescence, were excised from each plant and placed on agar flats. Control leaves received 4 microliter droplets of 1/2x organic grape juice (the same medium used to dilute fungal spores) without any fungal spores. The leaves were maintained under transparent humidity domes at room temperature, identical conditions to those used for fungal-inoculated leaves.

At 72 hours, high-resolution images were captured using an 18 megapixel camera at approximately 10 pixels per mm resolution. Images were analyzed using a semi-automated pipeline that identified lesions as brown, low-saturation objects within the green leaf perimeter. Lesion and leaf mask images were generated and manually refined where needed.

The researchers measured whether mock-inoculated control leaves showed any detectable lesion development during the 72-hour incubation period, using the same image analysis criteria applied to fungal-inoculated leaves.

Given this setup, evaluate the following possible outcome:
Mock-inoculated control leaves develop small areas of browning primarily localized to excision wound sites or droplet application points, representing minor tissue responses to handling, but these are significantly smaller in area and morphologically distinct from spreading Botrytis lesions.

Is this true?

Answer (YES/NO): NO